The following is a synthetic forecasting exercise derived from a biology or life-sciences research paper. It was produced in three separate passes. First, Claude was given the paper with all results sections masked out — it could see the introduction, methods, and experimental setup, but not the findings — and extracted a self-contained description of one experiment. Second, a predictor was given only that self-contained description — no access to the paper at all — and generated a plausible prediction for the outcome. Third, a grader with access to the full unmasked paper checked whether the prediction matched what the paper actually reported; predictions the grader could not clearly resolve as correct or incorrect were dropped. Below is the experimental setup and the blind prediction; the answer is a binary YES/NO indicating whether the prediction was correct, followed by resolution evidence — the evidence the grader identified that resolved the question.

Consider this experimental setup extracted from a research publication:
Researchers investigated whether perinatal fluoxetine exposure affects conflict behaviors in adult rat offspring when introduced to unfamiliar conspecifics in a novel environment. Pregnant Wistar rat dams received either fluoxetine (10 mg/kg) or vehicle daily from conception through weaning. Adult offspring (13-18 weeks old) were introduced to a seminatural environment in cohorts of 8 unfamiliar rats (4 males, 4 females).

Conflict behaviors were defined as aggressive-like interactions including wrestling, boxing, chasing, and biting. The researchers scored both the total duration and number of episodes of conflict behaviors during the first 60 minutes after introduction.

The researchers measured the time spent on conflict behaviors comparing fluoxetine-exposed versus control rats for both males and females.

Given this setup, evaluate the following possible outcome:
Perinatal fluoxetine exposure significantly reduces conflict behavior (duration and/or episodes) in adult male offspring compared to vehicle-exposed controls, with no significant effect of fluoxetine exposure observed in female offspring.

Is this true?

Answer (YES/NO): NO